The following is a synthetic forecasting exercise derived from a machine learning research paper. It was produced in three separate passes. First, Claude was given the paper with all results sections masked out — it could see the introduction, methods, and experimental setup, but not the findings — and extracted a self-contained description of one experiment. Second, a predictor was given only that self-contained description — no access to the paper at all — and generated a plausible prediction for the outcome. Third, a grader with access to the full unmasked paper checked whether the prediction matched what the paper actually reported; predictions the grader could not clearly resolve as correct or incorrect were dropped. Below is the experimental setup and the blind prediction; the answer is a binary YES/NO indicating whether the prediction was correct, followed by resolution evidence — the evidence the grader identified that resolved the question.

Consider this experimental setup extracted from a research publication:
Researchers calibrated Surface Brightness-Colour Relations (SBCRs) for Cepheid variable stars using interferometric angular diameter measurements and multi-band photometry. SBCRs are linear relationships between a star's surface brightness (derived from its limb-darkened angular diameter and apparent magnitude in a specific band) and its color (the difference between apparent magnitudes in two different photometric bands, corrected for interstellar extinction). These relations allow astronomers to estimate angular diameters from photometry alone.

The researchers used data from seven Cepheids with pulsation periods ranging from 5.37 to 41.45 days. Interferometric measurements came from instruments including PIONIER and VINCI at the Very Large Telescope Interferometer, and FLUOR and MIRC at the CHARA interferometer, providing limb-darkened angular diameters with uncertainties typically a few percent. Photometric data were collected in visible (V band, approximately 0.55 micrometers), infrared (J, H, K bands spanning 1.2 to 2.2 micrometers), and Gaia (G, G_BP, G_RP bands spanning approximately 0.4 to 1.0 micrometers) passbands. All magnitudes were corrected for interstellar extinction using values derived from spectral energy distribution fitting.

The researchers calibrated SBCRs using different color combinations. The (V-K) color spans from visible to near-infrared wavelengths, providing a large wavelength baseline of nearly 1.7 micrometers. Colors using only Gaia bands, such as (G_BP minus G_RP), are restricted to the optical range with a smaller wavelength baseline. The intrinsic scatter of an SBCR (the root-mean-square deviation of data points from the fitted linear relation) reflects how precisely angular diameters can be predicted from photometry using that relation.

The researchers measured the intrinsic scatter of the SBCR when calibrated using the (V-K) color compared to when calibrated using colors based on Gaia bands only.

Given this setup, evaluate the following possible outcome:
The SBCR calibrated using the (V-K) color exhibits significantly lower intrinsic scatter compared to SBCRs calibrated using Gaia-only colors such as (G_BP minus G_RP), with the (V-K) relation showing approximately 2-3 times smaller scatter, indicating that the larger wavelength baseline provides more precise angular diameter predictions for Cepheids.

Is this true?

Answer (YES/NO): NO